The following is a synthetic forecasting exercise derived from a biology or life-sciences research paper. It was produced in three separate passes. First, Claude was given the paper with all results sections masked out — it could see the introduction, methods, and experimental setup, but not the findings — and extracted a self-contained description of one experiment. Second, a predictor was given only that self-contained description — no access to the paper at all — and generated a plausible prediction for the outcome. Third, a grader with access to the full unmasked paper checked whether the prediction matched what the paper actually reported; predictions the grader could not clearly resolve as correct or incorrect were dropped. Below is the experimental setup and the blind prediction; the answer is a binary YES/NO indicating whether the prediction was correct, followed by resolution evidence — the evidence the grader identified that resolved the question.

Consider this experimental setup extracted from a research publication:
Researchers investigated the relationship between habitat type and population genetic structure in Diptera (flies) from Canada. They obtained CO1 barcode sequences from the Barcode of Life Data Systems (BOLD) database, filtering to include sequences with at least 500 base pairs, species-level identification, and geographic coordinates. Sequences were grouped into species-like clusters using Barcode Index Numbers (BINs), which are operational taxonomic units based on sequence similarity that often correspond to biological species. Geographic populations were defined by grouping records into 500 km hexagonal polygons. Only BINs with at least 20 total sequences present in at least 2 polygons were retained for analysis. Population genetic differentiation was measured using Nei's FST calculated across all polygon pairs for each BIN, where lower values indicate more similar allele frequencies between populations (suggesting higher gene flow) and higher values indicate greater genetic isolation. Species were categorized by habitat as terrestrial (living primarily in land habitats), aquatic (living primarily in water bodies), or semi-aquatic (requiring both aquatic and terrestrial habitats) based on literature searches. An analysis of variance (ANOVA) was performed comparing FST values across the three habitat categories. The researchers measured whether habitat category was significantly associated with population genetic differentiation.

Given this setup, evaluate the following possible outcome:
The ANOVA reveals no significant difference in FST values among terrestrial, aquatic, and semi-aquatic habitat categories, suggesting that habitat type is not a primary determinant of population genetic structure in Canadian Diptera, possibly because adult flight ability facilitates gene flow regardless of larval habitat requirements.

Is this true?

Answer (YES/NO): NO